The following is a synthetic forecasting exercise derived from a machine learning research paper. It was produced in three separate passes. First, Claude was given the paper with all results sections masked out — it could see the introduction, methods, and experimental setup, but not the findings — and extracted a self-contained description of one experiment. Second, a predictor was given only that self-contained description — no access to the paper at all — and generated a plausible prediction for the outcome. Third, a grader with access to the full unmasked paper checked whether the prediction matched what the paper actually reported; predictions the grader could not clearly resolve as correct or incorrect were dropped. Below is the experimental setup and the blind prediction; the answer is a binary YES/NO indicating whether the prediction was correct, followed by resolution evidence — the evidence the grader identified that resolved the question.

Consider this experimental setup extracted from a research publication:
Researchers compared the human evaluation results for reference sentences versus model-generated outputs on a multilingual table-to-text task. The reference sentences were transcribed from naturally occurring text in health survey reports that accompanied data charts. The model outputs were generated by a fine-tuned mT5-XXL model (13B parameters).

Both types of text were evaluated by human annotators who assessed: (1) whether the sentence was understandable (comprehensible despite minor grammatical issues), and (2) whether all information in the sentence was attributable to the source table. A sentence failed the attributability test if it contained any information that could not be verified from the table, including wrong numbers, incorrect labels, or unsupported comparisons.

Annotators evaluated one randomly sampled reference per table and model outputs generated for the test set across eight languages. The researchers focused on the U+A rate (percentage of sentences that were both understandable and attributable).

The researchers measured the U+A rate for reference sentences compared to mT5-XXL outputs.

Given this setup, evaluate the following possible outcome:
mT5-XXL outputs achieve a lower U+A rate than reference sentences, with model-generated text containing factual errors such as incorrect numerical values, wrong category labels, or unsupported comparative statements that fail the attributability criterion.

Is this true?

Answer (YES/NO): YES